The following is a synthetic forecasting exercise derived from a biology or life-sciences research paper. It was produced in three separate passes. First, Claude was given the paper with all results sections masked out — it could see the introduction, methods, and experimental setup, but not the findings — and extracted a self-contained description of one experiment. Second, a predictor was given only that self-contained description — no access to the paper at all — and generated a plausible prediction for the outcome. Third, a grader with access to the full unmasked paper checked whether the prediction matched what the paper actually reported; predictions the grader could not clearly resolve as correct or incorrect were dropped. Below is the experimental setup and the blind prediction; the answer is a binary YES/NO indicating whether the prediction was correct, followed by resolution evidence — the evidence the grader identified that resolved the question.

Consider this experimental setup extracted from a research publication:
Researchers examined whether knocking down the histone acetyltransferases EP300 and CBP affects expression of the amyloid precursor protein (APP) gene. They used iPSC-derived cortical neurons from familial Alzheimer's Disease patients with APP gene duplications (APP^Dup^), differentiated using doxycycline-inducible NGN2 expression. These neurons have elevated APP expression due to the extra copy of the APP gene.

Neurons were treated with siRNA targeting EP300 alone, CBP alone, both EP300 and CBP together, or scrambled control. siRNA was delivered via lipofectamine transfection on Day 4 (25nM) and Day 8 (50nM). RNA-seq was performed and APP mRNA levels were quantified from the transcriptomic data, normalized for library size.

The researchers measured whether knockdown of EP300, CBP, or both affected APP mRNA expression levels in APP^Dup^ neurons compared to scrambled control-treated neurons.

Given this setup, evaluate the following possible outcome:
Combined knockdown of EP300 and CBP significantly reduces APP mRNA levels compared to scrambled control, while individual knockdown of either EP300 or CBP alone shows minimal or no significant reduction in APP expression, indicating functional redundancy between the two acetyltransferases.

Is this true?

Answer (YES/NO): NO